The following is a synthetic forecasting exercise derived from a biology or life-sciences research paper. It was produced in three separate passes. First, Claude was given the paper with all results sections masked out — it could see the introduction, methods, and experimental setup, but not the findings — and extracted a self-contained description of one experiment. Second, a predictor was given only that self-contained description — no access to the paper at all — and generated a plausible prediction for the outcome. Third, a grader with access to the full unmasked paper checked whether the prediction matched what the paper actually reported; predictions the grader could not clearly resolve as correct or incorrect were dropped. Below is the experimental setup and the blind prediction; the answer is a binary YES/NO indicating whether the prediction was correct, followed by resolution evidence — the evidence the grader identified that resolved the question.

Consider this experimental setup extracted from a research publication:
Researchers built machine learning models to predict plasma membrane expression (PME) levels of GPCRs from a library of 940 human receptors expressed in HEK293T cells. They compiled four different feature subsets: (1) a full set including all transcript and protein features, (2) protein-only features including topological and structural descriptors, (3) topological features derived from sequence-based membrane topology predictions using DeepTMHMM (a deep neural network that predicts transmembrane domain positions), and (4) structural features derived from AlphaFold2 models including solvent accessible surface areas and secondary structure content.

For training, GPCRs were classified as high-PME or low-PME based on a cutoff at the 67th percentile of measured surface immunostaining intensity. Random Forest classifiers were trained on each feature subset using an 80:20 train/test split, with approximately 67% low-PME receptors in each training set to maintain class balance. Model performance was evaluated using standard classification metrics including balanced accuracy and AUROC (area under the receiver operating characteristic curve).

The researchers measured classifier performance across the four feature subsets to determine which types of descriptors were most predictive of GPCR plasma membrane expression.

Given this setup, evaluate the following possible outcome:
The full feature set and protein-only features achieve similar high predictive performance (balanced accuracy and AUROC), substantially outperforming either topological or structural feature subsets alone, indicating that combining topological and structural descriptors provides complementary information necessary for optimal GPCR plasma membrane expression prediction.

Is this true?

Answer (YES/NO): NO